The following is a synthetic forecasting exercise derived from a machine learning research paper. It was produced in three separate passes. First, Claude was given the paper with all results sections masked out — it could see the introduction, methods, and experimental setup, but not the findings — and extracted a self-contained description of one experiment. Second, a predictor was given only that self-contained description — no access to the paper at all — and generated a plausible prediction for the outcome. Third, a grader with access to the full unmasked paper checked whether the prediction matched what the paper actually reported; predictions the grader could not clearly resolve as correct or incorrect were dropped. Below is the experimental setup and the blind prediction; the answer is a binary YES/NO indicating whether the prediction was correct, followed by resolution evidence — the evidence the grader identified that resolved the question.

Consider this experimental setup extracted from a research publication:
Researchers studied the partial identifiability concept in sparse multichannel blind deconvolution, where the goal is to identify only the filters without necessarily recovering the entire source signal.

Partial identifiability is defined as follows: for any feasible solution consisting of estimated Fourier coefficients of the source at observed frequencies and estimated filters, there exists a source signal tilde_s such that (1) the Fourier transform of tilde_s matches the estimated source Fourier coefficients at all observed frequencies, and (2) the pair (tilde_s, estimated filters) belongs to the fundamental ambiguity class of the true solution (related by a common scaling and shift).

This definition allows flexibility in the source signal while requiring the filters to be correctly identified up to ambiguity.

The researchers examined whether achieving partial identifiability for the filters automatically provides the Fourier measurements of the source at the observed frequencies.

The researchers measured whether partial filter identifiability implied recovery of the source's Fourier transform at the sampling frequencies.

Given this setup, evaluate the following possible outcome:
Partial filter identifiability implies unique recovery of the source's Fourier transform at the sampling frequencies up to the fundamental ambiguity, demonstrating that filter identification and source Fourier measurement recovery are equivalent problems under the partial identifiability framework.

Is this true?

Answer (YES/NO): YES